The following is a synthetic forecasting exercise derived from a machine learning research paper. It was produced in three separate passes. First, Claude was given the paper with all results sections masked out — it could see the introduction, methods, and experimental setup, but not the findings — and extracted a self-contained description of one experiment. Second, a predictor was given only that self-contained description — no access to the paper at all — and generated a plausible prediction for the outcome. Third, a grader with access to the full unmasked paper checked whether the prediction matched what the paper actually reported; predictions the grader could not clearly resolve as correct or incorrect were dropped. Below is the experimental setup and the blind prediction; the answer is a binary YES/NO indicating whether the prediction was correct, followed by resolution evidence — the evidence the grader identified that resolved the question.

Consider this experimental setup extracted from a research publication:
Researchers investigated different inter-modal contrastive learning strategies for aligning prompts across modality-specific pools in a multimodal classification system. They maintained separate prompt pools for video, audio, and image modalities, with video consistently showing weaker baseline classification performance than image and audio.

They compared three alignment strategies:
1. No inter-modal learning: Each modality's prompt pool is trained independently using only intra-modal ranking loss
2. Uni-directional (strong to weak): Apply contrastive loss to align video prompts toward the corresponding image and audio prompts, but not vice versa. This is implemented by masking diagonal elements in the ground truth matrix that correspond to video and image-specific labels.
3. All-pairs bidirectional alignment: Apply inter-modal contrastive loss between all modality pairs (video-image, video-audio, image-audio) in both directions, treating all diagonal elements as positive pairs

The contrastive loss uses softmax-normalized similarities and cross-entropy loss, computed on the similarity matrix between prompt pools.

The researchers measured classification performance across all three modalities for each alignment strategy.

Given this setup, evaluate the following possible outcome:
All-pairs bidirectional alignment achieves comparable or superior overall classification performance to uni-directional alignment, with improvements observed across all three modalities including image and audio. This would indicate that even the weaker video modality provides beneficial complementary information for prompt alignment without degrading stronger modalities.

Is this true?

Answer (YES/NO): NO